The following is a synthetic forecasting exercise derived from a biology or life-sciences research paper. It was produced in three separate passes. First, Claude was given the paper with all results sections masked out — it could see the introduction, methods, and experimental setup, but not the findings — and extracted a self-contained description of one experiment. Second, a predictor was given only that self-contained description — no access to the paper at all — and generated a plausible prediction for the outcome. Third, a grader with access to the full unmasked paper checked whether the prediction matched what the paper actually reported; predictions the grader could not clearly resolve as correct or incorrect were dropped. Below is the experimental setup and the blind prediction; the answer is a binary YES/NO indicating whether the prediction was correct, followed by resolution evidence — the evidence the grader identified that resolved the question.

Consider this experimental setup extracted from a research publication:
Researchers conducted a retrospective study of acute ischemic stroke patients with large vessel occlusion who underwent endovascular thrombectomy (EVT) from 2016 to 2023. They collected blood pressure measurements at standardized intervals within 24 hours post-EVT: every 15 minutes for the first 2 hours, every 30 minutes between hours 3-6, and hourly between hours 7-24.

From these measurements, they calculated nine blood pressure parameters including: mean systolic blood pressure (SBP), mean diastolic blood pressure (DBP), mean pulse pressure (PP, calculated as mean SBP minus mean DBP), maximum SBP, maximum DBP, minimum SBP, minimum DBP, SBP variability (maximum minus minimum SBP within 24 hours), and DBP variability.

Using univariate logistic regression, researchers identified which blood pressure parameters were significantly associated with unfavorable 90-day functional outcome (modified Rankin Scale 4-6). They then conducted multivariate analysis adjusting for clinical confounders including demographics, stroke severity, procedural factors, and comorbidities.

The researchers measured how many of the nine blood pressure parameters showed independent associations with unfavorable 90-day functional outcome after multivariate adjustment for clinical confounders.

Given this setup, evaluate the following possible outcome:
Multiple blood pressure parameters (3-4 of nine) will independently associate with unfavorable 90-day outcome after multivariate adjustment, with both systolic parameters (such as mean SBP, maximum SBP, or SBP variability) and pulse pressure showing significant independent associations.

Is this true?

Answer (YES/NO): YES